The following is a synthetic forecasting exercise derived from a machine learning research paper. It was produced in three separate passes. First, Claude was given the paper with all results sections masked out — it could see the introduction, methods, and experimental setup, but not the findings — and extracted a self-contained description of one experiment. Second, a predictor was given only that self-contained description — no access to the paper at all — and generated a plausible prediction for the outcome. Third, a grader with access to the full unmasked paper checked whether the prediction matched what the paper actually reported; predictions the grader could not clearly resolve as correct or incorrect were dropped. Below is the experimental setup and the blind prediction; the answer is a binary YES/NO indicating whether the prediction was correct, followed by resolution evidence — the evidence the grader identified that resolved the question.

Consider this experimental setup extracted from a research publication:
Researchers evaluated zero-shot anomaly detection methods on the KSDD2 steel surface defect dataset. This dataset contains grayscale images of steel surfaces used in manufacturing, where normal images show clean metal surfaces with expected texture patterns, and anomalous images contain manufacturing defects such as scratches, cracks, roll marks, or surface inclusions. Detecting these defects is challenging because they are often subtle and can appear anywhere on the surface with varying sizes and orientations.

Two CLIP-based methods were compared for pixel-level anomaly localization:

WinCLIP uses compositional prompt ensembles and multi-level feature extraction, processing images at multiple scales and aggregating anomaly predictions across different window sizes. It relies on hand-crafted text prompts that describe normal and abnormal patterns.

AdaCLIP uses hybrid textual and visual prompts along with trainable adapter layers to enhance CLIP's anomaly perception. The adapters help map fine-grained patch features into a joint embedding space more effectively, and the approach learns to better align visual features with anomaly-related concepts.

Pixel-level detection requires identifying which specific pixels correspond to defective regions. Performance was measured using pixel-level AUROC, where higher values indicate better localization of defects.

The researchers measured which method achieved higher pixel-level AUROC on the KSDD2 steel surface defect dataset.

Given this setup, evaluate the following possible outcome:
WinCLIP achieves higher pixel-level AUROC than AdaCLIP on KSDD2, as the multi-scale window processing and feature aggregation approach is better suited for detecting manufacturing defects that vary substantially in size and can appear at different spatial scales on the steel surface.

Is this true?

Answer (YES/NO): YES